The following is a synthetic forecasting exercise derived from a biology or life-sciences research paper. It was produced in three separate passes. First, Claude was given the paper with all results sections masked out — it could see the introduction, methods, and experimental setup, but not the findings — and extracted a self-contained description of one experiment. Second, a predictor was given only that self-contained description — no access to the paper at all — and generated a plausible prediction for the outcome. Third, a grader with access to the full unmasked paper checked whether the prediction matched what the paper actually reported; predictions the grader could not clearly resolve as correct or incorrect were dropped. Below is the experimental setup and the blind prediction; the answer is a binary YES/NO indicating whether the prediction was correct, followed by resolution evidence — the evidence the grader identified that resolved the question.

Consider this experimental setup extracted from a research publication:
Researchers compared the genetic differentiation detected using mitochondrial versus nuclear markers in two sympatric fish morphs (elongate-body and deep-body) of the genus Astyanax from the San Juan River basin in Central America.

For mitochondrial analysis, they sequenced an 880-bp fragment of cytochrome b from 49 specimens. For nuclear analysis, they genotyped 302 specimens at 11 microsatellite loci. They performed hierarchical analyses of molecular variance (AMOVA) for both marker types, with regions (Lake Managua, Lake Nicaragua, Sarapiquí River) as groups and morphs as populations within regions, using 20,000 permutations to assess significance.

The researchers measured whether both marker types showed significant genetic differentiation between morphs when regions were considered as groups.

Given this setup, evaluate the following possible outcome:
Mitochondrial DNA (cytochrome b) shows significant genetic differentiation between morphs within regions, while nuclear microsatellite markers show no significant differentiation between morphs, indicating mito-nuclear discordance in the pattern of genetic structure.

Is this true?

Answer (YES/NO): NO